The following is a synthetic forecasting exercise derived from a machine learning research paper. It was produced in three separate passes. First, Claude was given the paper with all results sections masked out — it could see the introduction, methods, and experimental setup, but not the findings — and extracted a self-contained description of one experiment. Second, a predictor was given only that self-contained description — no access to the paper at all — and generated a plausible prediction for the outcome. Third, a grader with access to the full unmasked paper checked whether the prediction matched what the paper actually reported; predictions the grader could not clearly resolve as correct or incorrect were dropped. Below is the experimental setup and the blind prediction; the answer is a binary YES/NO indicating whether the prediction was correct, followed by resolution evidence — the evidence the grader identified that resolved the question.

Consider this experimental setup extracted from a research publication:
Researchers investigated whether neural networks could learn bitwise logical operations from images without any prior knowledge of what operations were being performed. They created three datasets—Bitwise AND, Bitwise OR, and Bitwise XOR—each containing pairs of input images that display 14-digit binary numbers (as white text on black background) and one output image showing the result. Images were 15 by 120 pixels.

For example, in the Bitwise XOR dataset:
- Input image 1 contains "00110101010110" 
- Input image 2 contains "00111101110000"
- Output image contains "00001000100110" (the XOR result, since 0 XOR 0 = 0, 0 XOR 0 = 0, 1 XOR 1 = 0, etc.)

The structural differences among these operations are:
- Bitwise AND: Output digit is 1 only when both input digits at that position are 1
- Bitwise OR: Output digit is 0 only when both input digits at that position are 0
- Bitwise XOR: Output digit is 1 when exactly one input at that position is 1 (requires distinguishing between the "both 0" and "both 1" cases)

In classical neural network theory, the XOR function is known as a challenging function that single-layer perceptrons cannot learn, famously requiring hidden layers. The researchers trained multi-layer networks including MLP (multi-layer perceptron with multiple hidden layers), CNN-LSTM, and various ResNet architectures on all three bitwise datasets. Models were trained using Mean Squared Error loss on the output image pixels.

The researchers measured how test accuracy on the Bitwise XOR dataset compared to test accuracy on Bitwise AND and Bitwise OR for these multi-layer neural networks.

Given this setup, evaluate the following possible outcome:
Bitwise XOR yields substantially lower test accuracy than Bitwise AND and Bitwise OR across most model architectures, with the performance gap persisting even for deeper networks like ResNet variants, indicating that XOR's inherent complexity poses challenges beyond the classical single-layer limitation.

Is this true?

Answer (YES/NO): NO